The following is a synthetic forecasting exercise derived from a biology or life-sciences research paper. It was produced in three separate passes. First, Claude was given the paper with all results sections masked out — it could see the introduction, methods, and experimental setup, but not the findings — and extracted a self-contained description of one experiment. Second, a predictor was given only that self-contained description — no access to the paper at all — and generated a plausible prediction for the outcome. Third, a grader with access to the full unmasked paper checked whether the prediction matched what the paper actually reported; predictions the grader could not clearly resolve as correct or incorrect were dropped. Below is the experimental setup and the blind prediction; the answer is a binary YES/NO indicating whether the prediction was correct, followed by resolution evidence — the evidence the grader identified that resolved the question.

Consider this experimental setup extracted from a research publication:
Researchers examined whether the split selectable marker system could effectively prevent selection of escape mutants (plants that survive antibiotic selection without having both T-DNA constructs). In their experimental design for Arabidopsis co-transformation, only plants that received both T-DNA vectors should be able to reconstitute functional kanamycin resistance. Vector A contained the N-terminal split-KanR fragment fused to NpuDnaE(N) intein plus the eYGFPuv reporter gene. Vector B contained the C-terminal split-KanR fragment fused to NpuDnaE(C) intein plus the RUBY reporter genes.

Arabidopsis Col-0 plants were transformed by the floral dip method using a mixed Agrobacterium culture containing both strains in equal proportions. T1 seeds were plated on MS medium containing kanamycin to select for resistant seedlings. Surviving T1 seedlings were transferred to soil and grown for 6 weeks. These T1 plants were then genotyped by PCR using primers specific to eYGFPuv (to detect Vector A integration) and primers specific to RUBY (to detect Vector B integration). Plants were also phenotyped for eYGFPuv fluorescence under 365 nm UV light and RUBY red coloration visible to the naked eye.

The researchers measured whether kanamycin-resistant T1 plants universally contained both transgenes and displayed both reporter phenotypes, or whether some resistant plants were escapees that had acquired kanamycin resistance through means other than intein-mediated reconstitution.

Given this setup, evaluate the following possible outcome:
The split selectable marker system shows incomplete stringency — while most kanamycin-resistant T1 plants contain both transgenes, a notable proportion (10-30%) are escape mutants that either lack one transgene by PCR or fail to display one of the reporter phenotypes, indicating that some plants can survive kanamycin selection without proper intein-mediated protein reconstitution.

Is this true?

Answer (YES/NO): NO